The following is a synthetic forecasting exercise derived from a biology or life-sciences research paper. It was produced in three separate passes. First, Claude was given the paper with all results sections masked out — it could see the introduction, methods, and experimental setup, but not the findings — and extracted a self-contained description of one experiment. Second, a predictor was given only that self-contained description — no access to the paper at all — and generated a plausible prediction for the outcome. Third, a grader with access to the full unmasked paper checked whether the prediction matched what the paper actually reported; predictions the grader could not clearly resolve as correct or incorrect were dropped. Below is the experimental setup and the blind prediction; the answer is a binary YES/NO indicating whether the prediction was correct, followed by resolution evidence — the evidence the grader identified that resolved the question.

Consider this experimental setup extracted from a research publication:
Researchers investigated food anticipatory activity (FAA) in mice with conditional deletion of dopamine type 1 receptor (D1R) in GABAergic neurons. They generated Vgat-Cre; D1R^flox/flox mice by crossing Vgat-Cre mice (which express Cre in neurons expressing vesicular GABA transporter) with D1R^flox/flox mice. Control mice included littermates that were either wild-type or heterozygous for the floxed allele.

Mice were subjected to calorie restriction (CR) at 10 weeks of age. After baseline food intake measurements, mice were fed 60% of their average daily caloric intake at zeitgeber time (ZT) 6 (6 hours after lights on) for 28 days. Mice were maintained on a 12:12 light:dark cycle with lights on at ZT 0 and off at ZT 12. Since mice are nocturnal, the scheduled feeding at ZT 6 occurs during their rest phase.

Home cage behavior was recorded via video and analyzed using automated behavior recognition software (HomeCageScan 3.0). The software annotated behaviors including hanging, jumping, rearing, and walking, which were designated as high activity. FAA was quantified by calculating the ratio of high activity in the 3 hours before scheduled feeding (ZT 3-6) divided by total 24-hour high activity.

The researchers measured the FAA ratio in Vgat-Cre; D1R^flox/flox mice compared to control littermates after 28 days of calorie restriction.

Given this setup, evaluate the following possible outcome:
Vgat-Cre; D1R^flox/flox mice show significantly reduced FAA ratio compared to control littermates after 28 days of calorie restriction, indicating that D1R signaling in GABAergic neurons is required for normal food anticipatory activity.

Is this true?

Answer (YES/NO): NO